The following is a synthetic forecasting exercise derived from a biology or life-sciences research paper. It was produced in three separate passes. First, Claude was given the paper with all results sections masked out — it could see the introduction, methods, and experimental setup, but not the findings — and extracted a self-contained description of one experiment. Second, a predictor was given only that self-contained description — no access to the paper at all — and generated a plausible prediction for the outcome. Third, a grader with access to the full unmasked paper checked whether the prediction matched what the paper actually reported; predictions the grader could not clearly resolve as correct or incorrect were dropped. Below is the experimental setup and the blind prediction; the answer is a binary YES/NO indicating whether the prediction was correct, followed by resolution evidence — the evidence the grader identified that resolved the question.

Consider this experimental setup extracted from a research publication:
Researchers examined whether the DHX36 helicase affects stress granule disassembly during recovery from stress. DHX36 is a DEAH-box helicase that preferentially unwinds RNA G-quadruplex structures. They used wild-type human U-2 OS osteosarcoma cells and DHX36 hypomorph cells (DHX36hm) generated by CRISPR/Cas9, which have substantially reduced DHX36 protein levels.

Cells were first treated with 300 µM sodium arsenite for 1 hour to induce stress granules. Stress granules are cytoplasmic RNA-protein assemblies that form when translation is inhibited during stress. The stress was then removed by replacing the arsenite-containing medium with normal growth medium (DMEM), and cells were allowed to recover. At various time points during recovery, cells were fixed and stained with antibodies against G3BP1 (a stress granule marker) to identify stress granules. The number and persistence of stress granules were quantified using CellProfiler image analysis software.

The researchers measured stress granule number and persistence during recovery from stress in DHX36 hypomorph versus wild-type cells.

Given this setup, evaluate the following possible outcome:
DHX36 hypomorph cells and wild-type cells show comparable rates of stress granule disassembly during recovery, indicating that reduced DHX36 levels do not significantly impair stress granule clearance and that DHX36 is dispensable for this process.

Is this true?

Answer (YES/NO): NO